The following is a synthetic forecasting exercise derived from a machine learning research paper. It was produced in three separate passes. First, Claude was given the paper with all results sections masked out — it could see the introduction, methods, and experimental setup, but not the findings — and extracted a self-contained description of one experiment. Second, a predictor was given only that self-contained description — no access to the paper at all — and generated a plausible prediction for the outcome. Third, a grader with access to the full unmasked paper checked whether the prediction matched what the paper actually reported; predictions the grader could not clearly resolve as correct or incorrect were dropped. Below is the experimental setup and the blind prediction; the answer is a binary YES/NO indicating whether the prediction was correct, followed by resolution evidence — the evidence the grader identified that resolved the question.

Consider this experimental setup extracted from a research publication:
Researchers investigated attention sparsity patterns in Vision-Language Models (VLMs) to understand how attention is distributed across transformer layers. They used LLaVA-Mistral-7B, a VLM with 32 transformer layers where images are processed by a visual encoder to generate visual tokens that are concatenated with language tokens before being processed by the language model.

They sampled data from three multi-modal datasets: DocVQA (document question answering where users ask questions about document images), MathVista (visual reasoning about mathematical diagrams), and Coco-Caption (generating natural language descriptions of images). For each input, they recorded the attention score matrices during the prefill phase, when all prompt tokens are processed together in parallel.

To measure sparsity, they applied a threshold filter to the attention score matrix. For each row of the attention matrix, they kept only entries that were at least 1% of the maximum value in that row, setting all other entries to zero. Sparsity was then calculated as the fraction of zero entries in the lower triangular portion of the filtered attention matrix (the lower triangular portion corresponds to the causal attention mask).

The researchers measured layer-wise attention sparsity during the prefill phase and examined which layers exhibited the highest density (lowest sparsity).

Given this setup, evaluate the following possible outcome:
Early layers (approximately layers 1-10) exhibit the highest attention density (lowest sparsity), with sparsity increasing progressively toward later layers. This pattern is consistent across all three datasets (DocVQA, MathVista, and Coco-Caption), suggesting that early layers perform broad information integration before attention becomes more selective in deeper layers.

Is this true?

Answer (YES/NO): NO